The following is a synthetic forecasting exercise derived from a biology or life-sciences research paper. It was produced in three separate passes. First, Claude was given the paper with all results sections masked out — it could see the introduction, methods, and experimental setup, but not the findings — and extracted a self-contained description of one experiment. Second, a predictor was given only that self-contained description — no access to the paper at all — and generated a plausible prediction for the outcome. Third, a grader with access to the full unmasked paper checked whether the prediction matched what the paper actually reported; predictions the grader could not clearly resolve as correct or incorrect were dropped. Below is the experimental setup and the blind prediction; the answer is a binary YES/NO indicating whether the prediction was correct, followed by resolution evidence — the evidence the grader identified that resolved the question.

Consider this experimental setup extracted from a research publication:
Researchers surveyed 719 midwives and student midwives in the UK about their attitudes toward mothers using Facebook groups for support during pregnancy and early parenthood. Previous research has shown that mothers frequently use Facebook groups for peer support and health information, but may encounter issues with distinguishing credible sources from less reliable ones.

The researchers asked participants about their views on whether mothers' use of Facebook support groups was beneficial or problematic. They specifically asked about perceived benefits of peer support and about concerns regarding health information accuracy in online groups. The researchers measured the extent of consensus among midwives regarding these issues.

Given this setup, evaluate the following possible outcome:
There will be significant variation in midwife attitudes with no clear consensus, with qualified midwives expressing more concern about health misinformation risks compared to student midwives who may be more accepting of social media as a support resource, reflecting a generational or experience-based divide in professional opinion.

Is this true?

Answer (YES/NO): NO